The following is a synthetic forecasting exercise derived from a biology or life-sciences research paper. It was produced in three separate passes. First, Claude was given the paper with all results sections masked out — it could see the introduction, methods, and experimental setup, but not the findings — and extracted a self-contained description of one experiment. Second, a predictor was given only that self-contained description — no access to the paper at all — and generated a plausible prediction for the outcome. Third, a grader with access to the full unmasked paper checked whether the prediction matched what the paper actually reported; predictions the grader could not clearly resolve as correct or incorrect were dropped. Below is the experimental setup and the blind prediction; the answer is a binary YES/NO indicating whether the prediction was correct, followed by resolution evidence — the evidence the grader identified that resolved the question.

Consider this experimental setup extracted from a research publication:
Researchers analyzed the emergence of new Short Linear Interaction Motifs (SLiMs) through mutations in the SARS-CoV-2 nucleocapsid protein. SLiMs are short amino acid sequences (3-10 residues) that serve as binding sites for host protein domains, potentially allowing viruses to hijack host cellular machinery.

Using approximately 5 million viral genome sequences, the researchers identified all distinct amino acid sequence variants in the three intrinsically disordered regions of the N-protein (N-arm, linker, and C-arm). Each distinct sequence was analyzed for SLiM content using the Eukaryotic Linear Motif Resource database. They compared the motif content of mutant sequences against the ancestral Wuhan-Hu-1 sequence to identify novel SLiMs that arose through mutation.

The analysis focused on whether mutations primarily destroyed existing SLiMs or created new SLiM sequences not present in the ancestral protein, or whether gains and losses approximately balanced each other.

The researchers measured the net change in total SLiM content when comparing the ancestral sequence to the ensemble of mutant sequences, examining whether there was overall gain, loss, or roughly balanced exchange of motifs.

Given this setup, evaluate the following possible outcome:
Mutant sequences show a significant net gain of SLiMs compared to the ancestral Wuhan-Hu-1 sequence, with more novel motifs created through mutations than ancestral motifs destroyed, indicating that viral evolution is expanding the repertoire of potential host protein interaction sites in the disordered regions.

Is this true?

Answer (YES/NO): YES